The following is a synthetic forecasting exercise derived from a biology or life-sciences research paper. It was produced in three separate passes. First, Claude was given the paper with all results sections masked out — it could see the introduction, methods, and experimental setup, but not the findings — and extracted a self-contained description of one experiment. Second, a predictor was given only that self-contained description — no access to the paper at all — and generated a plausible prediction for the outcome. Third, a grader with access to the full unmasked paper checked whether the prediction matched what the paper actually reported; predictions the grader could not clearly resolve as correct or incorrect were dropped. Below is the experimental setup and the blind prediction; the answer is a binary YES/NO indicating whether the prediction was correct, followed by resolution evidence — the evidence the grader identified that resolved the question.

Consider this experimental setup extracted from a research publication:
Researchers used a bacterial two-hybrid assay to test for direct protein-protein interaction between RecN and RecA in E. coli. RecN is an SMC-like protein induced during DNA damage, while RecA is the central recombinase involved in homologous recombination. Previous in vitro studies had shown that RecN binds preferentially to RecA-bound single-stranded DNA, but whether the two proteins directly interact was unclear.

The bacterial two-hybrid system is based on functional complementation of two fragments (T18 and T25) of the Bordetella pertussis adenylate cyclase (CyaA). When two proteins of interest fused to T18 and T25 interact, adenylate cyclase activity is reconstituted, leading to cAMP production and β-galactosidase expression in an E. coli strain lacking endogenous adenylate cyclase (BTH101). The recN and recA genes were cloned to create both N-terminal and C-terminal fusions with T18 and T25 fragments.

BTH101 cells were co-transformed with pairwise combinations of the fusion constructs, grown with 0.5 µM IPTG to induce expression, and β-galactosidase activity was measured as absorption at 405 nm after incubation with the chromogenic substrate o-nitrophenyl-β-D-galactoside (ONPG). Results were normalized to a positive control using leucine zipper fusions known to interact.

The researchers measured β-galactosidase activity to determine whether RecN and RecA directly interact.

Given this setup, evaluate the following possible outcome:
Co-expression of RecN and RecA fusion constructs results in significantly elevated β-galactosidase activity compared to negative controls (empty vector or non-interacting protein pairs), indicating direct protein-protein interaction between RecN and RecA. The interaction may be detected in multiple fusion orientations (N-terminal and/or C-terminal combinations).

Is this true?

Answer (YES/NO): YES